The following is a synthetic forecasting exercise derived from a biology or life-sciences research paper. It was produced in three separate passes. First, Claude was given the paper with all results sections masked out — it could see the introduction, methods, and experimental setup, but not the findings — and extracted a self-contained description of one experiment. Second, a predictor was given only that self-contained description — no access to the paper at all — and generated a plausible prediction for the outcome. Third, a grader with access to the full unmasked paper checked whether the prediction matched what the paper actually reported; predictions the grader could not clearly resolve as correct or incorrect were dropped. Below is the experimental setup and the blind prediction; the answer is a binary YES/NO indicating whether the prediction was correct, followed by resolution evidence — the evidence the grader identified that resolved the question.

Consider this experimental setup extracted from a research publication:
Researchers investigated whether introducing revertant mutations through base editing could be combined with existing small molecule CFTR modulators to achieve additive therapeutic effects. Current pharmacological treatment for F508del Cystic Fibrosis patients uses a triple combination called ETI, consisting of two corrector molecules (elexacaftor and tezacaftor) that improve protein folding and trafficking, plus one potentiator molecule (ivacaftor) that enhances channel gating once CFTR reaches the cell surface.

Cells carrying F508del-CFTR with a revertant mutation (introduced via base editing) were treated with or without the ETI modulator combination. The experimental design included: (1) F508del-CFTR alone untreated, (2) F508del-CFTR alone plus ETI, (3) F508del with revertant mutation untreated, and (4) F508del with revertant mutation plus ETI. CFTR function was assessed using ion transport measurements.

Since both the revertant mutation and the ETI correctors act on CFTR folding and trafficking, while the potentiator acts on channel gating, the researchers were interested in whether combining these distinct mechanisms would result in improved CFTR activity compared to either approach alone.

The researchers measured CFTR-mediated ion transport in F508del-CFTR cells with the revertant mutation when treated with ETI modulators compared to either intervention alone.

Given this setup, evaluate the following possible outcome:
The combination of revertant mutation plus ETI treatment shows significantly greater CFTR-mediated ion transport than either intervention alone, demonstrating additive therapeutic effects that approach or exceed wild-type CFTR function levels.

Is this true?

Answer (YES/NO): NO